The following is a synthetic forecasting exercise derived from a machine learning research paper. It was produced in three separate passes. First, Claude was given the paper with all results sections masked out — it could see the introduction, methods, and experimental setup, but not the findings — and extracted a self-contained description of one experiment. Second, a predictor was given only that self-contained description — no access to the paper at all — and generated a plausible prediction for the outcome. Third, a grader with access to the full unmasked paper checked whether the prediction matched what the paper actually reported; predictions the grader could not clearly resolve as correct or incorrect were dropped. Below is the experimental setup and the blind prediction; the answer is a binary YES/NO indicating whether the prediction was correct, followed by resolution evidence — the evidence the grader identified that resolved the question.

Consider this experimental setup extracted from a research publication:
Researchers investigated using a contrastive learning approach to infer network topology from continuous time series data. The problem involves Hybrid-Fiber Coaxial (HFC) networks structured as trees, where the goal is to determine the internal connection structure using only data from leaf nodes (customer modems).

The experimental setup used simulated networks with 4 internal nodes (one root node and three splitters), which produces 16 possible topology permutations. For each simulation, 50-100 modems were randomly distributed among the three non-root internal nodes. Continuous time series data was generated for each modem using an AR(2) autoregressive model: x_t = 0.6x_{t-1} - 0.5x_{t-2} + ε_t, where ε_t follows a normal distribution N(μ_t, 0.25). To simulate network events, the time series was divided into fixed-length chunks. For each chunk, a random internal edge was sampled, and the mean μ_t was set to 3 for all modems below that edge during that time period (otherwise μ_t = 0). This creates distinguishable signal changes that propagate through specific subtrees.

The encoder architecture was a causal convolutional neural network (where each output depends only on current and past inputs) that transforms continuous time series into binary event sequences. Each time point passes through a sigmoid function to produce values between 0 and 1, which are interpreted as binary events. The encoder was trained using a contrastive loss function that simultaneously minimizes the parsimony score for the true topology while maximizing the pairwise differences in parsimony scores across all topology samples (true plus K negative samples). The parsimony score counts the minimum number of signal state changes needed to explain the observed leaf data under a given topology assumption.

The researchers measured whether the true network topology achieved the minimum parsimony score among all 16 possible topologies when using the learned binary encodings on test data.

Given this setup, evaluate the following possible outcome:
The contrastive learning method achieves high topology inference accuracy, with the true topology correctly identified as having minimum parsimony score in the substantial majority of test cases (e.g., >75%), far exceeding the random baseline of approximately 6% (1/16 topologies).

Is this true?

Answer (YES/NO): NO